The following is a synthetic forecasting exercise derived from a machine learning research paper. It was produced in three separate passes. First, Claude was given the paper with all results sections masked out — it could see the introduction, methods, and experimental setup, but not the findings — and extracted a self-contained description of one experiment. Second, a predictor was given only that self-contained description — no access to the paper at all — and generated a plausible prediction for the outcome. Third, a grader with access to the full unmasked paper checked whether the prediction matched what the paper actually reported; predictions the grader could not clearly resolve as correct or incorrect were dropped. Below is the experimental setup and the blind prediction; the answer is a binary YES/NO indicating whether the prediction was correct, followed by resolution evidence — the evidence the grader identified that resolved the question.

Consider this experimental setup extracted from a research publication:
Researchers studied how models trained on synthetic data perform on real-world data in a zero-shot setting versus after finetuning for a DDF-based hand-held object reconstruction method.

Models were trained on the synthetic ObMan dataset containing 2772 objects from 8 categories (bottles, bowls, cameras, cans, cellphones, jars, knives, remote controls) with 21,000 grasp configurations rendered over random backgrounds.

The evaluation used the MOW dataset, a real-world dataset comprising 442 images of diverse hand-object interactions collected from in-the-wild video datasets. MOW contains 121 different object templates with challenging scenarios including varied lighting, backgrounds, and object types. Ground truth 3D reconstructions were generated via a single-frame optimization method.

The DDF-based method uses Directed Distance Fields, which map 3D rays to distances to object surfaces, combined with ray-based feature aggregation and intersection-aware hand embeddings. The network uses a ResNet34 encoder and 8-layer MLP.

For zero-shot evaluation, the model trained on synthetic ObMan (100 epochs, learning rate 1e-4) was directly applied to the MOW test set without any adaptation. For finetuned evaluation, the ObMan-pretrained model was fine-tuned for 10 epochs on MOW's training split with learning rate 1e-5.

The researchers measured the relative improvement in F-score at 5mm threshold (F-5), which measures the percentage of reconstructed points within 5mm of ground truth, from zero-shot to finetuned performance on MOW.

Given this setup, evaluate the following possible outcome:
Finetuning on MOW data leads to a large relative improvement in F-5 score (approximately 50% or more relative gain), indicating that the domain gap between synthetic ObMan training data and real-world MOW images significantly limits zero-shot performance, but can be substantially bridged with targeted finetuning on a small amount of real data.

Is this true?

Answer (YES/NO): NO